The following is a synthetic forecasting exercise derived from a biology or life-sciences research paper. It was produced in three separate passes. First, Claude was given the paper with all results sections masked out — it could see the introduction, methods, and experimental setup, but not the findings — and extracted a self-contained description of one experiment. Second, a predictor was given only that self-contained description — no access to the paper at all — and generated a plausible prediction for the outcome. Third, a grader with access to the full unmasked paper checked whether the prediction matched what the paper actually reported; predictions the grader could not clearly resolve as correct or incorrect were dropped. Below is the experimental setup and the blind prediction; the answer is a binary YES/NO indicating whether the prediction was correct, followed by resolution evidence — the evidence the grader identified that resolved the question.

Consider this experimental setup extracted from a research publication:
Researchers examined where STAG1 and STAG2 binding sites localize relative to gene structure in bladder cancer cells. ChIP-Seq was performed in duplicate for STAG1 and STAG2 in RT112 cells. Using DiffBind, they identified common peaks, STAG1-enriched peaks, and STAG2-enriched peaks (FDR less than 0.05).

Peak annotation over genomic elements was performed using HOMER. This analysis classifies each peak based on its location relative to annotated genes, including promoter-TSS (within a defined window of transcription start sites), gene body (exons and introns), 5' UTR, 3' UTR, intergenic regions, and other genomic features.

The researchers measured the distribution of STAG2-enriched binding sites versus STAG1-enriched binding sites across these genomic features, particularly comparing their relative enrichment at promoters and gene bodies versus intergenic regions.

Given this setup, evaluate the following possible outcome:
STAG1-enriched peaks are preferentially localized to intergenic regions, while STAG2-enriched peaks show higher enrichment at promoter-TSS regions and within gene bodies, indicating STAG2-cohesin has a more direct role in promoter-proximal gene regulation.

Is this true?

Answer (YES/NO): YES